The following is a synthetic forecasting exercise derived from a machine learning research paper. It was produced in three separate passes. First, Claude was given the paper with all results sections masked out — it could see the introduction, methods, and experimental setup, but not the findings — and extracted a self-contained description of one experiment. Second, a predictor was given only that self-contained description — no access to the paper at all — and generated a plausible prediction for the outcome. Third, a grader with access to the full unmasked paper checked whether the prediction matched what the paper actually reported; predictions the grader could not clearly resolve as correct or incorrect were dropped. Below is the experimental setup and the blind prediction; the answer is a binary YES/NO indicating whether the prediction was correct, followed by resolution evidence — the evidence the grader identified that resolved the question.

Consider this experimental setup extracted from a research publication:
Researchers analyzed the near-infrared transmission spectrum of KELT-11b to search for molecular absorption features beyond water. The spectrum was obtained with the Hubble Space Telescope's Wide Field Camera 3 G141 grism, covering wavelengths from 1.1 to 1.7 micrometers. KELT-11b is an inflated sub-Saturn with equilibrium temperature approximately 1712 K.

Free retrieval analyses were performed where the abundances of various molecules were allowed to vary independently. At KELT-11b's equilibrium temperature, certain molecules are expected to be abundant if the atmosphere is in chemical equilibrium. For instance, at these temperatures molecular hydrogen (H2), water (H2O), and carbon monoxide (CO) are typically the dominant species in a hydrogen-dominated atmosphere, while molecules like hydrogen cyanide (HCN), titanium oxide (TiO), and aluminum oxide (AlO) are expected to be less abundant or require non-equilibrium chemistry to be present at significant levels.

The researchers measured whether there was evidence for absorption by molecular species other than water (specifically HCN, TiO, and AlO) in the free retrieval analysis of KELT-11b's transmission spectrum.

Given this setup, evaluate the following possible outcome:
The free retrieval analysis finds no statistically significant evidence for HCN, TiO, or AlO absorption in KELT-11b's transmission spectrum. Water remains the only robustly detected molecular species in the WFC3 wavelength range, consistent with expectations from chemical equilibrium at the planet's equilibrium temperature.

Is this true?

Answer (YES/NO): NO